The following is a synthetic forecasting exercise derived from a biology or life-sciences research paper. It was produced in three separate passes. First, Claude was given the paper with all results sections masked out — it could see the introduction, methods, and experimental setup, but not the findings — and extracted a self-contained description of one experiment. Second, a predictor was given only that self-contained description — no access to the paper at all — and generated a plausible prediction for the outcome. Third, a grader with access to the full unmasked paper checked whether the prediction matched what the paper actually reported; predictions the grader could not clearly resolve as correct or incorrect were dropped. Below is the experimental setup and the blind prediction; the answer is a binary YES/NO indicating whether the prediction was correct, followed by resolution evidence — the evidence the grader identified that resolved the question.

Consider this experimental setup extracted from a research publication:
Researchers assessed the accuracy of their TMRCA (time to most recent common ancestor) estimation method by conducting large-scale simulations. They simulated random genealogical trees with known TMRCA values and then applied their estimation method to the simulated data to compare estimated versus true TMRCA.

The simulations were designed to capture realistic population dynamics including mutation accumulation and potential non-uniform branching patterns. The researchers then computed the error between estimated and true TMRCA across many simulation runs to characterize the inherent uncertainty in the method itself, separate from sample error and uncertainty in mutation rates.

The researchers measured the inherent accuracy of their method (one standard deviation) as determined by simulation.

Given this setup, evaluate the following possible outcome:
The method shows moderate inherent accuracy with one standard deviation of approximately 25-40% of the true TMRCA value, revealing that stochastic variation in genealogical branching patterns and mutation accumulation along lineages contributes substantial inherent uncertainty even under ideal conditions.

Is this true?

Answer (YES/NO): NO